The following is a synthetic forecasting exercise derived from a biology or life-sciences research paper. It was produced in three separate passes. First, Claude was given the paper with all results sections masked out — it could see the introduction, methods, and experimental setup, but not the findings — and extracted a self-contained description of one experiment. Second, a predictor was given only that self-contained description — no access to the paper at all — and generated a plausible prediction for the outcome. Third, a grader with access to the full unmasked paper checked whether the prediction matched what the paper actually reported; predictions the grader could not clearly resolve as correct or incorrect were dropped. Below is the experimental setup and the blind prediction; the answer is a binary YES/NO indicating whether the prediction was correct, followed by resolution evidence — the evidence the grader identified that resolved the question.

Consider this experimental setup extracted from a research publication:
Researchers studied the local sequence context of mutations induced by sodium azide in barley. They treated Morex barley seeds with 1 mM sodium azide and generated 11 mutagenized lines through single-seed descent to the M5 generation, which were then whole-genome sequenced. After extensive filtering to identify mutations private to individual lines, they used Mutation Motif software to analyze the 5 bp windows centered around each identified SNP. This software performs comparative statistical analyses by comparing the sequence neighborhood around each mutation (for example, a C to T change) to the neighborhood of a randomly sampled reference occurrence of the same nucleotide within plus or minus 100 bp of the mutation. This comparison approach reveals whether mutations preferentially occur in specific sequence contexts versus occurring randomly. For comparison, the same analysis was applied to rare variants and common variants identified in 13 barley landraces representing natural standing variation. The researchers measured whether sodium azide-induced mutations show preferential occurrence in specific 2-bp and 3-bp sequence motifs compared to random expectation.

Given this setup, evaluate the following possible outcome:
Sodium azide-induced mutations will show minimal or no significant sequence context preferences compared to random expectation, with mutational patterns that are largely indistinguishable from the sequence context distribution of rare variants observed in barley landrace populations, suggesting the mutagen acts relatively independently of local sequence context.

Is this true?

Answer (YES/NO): NO